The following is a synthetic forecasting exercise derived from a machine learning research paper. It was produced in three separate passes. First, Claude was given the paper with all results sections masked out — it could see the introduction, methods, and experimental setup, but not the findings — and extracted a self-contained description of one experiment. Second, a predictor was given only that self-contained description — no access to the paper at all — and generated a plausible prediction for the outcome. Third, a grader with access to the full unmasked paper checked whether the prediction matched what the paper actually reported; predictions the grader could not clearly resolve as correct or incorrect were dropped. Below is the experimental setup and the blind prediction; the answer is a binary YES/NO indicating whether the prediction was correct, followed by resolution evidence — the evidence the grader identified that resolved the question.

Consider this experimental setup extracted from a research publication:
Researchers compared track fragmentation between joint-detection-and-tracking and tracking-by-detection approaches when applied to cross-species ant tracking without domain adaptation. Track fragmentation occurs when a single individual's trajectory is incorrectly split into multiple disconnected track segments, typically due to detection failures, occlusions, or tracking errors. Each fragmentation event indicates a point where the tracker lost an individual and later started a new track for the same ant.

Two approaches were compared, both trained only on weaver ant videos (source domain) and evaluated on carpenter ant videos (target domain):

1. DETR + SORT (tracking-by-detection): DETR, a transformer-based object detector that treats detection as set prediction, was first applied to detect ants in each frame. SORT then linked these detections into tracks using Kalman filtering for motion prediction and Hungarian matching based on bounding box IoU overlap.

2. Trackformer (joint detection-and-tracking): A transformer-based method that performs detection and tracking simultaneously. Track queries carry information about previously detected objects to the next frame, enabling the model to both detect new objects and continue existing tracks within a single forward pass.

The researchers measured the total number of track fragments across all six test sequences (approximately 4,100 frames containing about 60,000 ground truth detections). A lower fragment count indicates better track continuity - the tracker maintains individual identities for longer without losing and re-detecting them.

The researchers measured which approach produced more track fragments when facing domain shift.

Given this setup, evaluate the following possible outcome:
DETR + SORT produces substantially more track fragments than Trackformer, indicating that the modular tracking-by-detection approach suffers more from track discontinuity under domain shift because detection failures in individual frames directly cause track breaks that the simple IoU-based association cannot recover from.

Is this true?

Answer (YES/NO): NO